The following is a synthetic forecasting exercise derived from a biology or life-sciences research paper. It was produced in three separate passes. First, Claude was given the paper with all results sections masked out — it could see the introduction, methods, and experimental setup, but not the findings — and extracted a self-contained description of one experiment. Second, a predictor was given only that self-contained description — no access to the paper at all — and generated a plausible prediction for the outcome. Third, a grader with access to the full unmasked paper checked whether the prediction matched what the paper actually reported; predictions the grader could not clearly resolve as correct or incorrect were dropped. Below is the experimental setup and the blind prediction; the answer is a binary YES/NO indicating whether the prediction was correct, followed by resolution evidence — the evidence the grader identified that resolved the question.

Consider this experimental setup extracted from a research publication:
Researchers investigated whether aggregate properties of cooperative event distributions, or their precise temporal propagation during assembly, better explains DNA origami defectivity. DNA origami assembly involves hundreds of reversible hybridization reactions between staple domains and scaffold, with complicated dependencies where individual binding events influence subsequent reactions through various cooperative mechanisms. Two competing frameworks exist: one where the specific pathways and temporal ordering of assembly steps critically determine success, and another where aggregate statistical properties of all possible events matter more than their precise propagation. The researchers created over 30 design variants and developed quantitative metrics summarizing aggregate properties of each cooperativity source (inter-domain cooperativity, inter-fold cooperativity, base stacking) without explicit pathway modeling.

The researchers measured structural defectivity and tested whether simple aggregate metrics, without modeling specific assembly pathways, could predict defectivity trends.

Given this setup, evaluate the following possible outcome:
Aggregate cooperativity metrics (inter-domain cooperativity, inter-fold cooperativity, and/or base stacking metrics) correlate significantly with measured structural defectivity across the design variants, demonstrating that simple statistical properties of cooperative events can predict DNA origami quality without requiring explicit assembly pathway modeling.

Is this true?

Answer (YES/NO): YES